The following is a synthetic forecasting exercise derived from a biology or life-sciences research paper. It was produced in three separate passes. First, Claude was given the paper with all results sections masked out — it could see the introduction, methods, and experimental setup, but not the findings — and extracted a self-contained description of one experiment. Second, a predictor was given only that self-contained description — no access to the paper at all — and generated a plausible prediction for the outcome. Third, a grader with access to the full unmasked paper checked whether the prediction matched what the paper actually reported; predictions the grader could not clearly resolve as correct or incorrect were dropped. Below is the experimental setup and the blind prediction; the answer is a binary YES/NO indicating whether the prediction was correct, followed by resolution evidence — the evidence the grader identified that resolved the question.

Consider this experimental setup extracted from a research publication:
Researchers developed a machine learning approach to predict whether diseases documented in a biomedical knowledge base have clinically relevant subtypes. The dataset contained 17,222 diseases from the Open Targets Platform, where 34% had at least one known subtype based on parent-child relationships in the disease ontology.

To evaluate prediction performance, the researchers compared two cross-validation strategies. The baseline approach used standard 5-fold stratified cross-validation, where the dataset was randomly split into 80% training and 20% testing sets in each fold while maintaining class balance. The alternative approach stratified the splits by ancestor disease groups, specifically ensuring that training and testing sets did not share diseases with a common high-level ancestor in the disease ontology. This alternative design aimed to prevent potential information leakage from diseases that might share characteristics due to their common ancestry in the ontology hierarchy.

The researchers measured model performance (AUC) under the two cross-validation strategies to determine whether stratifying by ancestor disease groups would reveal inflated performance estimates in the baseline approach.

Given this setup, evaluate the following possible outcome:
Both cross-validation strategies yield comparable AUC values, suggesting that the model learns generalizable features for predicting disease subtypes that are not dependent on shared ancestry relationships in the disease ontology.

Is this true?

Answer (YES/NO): YES